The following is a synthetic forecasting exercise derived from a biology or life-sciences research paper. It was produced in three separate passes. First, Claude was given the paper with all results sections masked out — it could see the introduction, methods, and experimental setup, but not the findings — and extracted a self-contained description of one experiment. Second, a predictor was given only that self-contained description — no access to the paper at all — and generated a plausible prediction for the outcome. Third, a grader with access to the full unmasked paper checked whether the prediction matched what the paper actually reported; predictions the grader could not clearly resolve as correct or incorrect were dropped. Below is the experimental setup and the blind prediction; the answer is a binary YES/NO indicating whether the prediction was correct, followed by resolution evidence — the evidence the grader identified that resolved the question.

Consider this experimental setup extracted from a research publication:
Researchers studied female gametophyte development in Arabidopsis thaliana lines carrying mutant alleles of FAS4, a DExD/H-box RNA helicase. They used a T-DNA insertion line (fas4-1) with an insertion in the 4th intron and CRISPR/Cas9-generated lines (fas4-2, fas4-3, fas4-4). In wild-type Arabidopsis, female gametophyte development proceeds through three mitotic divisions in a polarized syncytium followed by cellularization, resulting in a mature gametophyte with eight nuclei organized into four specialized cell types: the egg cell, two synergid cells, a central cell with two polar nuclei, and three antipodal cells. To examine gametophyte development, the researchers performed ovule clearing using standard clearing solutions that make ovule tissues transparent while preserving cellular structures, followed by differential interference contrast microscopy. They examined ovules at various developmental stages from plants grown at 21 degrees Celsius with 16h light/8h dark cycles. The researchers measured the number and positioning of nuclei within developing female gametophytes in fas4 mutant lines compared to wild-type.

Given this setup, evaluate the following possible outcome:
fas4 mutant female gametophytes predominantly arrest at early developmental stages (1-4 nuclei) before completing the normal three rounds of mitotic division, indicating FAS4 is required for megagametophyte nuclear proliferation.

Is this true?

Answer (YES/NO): NO